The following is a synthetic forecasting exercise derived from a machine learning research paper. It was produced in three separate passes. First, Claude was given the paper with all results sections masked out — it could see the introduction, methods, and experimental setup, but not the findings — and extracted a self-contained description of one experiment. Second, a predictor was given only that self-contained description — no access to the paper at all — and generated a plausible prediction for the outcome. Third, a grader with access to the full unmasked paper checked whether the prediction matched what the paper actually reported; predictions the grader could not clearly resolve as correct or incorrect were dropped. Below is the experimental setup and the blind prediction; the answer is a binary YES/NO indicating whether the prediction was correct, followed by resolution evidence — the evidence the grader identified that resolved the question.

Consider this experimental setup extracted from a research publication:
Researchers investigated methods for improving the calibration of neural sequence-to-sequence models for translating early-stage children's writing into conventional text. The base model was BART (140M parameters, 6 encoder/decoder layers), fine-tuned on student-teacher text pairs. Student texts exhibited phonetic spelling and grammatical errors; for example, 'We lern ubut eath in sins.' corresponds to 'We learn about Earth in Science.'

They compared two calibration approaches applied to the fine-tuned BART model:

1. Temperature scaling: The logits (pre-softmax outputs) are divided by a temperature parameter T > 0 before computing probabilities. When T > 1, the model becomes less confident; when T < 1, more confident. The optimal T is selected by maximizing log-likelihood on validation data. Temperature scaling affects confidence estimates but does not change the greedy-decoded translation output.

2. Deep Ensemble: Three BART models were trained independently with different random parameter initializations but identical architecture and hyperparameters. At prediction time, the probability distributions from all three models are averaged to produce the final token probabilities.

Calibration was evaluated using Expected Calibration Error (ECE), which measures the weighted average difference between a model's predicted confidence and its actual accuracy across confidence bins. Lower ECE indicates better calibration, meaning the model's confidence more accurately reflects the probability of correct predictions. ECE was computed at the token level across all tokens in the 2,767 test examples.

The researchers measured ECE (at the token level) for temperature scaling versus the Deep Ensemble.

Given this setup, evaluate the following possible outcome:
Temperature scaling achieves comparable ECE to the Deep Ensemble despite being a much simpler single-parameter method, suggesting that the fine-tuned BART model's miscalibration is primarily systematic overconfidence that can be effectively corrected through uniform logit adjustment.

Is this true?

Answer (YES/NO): YES